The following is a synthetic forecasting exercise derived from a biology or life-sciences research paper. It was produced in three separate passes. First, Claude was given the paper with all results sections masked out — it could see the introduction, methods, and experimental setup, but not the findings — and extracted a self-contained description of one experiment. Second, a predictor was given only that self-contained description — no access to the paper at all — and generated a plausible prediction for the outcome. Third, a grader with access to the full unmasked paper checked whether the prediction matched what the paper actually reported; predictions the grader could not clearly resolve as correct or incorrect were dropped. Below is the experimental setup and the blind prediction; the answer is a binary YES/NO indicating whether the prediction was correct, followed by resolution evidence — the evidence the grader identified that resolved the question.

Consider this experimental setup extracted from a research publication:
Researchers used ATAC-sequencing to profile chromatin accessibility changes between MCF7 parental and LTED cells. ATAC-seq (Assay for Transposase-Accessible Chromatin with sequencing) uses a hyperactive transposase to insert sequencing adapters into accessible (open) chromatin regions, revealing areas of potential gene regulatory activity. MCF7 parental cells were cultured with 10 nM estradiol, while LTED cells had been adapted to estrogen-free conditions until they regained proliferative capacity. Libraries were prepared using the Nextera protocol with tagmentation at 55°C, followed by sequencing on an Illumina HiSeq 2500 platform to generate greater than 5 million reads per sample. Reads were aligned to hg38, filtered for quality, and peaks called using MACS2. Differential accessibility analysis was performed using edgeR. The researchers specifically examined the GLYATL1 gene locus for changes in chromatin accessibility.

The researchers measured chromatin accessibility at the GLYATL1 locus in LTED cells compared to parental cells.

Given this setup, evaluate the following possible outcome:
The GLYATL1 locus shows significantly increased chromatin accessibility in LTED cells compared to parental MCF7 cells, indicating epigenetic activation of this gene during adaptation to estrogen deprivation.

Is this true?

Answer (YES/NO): YES